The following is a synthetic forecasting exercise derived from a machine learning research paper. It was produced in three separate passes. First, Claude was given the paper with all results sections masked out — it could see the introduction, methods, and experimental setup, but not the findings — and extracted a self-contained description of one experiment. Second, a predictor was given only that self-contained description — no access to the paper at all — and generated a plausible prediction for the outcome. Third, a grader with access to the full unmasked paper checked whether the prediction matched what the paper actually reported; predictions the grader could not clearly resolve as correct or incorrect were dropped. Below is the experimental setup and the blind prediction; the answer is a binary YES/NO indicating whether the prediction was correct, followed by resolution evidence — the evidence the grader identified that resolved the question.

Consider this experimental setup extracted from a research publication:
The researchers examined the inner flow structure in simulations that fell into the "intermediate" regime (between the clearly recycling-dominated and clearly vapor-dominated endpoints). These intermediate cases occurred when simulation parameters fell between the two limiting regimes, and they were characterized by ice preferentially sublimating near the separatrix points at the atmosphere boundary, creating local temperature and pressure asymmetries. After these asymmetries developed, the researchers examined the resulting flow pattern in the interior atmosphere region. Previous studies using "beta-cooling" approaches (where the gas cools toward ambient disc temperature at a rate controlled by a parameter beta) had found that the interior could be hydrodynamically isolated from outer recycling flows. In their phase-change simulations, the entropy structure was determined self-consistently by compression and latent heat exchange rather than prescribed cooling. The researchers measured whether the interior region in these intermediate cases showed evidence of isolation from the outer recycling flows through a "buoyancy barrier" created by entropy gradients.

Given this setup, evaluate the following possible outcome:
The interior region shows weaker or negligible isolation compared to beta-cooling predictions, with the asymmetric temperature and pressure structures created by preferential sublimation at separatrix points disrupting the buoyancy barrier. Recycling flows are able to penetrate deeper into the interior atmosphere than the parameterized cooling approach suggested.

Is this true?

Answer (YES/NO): NO